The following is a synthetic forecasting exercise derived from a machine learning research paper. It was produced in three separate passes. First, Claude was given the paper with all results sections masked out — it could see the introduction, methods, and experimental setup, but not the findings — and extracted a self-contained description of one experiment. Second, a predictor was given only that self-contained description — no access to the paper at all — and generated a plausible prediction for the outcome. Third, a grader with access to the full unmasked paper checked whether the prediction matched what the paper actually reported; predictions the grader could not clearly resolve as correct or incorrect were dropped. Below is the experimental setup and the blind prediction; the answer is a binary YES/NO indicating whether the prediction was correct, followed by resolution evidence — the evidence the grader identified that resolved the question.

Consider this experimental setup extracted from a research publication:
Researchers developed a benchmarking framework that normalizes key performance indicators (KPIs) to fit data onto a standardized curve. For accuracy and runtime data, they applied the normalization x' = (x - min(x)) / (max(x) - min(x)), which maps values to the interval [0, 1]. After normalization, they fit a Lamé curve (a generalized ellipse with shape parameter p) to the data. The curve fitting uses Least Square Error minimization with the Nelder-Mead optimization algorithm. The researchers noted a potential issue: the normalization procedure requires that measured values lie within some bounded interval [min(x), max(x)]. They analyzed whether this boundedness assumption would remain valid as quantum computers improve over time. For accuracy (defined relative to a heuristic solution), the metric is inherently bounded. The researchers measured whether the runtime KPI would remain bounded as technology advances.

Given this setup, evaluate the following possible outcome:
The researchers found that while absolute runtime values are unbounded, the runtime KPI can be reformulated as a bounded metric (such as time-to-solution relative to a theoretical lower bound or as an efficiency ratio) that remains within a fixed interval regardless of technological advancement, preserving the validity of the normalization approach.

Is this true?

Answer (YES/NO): NO